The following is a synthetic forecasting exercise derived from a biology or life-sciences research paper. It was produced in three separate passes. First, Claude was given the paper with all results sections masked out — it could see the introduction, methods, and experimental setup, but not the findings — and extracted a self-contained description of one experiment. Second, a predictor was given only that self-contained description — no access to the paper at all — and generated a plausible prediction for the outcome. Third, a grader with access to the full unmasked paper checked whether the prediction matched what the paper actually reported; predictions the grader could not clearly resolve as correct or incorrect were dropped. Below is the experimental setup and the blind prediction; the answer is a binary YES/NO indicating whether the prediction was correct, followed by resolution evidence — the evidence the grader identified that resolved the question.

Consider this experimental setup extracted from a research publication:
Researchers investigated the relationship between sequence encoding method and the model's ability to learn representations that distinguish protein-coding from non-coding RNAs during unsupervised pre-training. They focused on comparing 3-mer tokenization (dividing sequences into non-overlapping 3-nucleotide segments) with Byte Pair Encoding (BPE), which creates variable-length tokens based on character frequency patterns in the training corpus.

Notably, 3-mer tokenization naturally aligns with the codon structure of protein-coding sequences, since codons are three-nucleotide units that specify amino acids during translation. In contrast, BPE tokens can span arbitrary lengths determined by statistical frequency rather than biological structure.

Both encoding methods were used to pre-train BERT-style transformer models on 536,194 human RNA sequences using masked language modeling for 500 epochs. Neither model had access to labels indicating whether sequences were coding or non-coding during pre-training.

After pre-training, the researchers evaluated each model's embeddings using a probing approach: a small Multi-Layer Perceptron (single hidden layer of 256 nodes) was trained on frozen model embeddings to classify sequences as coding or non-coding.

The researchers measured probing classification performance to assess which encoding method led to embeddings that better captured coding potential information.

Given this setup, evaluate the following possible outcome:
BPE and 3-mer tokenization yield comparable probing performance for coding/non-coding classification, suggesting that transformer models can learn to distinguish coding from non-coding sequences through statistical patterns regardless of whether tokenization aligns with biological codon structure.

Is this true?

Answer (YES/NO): NO